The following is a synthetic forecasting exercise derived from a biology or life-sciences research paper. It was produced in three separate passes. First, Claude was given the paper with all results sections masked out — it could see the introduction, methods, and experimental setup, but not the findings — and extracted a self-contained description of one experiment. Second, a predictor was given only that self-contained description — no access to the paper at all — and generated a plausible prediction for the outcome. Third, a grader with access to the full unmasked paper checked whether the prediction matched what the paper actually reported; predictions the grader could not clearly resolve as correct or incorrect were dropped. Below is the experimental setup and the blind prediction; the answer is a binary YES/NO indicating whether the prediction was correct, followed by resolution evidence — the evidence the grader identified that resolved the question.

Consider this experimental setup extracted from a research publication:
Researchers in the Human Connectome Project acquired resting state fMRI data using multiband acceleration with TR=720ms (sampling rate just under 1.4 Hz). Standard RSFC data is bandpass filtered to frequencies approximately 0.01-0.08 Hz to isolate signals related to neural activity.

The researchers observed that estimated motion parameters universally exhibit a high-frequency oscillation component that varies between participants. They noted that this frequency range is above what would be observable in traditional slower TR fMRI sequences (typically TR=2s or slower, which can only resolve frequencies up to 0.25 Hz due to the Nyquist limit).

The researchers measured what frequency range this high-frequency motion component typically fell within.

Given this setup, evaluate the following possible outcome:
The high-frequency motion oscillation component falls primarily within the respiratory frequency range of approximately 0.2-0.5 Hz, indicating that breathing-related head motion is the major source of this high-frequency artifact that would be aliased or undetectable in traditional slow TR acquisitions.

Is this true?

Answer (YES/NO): NO